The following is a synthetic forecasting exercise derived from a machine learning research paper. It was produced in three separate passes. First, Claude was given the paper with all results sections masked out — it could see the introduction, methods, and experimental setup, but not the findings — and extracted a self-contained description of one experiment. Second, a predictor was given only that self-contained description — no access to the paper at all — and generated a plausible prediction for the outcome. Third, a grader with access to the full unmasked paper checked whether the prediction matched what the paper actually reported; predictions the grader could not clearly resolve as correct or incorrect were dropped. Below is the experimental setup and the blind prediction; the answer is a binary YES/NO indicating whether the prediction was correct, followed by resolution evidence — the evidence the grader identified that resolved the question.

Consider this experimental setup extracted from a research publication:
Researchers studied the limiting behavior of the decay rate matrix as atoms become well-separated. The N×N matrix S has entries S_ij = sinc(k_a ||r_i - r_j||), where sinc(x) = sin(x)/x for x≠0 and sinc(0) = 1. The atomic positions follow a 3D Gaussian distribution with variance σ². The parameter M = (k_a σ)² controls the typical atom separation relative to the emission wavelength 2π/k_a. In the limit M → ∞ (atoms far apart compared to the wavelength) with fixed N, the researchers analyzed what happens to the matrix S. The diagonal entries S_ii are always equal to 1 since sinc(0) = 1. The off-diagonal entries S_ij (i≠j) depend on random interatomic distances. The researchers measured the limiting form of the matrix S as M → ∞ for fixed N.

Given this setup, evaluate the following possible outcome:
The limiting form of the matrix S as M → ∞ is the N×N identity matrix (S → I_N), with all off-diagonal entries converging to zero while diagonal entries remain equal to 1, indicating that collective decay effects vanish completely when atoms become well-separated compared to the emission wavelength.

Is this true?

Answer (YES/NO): YES